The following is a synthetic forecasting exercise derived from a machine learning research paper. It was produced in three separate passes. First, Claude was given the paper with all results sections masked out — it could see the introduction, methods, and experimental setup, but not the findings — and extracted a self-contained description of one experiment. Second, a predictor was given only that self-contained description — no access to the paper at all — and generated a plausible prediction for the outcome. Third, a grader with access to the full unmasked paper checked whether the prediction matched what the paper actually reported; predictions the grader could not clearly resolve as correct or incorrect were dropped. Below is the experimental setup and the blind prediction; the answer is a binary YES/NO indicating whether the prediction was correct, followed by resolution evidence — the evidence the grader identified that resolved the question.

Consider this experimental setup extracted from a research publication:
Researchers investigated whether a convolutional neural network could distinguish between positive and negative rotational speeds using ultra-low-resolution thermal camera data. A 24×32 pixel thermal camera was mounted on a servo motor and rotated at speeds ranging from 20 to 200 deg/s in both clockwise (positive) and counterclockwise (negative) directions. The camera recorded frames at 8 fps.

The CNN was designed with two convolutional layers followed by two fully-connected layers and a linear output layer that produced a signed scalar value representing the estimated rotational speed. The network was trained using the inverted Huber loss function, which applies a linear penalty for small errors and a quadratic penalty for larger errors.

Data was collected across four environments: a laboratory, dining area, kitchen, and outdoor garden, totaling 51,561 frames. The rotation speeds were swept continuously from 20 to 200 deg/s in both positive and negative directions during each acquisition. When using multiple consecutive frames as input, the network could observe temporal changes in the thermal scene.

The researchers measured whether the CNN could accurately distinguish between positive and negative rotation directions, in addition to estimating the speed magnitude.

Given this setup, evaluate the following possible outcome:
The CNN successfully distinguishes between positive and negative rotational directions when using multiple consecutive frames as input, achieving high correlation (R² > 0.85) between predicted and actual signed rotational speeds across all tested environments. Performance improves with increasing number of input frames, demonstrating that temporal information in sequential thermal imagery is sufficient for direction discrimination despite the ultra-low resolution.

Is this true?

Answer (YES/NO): NO